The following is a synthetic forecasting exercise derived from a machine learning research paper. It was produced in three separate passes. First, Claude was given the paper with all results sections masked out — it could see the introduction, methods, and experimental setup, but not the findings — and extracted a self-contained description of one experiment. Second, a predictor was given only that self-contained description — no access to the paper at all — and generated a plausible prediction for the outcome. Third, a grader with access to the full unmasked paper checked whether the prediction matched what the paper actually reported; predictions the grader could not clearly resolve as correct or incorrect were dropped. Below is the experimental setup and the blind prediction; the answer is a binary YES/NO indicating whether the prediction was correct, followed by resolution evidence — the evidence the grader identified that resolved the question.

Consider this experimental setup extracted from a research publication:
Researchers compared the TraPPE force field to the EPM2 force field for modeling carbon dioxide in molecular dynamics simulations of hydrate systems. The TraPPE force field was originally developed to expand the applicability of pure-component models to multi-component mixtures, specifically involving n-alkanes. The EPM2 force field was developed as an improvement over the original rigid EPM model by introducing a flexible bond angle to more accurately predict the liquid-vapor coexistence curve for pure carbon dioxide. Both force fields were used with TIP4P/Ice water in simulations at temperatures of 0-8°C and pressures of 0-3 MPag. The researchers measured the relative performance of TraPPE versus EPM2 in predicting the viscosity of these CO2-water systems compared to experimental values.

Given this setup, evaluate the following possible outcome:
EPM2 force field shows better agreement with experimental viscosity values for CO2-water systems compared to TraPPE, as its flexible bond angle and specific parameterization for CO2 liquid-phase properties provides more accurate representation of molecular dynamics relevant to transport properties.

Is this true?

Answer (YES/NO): YES